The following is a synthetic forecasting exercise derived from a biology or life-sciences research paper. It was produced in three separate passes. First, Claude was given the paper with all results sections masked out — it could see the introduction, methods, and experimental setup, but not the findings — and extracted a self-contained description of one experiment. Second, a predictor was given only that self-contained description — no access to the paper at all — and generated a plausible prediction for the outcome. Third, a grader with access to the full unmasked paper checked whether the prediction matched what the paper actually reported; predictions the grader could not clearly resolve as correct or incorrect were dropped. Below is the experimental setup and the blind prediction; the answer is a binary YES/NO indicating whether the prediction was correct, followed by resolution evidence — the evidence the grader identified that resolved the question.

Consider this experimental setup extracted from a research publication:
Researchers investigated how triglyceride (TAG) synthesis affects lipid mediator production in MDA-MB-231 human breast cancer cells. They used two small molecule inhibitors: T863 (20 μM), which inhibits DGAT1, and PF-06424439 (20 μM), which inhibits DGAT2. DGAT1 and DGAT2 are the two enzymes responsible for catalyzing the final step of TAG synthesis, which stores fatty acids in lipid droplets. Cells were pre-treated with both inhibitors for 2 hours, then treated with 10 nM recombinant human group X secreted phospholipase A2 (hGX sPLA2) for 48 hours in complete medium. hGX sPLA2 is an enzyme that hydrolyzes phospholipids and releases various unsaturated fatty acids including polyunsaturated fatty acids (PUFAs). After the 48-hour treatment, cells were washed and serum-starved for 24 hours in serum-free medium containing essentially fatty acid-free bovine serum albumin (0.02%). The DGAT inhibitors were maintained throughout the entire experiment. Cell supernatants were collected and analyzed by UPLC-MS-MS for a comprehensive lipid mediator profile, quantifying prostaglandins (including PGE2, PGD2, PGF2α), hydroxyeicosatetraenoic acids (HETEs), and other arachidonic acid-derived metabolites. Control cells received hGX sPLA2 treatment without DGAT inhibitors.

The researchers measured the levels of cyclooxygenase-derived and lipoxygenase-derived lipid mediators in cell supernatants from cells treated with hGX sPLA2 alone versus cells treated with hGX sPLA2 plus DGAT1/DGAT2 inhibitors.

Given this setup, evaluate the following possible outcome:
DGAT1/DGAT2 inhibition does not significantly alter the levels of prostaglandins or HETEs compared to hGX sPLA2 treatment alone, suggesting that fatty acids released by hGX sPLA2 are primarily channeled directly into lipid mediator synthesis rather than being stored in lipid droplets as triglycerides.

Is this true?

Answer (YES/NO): NO